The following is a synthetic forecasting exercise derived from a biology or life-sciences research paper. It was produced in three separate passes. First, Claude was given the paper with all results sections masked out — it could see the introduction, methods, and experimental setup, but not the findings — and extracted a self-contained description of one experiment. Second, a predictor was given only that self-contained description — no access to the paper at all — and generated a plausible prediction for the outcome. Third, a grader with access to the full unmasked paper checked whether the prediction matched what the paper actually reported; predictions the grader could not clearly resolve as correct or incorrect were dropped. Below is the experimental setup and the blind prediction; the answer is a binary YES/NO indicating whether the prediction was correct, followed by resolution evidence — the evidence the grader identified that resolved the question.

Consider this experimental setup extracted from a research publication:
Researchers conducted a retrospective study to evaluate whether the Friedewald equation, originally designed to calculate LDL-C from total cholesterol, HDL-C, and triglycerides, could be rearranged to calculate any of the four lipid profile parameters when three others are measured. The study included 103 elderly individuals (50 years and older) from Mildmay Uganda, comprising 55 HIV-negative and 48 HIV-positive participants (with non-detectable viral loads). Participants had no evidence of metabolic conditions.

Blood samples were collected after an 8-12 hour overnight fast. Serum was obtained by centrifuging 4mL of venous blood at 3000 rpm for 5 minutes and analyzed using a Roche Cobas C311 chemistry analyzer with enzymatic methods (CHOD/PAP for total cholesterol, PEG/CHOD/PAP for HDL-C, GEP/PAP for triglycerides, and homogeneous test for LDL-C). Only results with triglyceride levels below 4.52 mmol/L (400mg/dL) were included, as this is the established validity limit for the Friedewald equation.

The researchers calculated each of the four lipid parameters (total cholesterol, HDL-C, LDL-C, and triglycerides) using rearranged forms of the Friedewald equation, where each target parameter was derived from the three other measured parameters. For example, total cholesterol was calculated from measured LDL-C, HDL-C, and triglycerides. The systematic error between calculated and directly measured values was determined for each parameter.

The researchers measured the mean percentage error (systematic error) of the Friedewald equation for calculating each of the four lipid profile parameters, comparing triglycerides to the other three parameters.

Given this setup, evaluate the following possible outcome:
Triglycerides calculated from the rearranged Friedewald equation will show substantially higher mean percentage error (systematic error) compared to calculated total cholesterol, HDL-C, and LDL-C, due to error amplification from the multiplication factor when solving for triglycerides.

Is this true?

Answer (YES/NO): YES